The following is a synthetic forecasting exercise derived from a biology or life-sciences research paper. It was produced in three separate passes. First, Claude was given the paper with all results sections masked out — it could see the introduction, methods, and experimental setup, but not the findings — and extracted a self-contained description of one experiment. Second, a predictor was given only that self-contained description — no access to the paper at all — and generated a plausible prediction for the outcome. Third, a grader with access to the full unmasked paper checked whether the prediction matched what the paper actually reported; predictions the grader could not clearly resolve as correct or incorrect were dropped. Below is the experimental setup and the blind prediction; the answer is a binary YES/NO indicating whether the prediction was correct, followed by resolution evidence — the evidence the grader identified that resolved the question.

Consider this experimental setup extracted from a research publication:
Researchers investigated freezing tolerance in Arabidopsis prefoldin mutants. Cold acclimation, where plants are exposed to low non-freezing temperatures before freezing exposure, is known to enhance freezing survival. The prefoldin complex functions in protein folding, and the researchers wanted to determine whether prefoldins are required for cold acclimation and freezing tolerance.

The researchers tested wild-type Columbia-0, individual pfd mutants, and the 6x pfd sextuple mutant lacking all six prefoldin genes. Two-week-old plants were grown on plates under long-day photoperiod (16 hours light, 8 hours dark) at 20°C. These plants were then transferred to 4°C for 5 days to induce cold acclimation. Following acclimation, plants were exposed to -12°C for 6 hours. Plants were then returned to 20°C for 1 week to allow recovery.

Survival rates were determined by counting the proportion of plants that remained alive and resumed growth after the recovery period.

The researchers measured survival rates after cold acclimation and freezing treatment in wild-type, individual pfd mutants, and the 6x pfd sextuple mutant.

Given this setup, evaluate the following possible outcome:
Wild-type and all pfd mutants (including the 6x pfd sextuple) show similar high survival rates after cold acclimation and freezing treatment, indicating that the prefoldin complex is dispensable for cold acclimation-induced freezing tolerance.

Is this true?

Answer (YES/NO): NO